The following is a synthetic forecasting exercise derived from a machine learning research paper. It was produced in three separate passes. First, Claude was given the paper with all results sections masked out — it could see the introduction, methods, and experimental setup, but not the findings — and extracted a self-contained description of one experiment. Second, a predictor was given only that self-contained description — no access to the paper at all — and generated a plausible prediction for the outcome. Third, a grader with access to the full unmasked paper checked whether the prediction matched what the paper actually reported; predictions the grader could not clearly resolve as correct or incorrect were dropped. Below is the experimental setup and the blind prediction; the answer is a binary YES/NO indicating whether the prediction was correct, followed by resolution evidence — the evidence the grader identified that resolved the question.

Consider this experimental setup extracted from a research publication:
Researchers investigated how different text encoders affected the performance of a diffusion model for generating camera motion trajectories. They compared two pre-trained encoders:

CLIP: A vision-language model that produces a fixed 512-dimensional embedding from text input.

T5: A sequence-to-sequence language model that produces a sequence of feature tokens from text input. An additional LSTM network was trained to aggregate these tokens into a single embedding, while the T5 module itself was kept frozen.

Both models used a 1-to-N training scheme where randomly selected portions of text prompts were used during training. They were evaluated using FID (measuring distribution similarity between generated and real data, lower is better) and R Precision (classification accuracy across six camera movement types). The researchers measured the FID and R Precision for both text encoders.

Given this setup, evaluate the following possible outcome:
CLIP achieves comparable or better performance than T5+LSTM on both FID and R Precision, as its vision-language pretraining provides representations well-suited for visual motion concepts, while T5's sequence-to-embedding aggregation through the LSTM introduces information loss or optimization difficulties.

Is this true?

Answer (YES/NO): YES